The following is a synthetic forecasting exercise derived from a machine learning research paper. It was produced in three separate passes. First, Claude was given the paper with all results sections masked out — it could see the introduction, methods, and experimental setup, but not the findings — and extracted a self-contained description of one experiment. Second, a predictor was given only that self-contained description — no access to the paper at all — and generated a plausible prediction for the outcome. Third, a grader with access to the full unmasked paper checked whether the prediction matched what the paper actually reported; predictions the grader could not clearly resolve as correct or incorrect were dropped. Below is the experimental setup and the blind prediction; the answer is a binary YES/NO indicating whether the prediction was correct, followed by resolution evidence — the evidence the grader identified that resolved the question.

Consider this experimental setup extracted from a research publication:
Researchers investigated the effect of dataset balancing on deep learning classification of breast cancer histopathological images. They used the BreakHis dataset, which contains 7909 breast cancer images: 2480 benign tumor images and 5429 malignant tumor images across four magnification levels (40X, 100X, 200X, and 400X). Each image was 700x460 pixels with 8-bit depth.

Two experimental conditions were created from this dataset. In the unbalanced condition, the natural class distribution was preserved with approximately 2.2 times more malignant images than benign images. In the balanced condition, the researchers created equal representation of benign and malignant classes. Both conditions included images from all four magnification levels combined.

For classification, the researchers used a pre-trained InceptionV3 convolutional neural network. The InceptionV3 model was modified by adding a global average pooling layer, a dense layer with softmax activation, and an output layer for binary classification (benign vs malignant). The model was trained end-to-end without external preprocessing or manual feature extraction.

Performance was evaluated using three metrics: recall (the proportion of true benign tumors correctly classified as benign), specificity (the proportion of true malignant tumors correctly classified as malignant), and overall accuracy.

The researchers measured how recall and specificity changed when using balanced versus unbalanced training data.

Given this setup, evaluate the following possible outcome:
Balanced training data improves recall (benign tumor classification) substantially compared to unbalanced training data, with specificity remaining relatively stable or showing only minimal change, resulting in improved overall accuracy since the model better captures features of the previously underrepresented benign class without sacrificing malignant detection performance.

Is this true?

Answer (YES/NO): NO